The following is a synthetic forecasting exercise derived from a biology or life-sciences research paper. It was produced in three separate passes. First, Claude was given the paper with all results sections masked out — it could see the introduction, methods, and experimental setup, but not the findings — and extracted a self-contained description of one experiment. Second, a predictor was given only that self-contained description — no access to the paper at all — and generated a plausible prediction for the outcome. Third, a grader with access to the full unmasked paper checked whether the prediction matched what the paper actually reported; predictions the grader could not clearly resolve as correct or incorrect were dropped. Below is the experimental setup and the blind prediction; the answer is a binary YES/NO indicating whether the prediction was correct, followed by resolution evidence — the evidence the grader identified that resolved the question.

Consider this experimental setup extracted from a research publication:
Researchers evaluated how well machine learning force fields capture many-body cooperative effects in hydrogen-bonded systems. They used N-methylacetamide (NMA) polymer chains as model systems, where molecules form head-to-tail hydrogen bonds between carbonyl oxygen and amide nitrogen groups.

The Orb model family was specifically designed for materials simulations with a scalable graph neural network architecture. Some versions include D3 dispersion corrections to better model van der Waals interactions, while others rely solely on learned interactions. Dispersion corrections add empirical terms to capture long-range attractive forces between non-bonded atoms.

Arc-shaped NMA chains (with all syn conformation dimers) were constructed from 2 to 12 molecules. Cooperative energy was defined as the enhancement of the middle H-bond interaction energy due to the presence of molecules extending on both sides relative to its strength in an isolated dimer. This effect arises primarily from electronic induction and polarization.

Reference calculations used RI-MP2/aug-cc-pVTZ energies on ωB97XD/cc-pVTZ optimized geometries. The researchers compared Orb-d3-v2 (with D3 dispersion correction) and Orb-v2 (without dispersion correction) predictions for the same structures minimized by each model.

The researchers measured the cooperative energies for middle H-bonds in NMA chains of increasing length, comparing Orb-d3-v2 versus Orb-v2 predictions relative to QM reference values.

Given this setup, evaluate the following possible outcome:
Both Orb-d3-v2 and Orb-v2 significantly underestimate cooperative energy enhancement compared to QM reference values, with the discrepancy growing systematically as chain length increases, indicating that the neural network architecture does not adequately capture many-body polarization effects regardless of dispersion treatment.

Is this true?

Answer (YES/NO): NO